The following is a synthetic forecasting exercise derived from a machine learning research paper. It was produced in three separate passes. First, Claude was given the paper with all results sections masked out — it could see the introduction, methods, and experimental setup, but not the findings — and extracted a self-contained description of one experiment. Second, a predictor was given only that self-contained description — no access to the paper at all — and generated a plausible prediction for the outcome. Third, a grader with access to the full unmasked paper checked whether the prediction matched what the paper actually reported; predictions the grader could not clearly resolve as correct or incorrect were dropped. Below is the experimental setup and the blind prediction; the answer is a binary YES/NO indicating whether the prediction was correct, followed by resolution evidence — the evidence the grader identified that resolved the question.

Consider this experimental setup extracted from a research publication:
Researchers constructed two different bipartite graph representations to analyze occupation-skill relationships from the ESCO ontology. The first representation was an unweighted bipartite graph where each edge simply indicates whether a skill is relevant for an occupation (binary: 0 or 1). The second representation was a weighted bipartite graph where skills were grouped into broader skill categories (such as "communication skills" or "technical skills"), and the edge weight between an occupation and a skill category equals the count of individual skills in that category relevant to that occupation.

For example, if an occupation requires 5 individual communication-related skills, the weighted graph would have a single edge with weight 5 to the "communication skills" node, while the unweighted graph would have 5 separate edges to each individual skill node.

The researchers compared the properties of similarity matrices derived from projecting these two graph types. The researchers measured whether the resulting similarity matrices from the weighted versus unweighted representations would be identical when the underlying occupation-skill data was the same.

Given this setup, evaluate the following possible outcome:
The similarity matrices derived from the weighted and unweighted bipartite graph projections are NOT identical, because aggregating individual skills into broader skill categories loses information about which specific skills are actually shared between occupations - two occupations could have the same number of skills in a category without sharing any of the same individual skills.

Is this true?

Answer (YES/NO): YES